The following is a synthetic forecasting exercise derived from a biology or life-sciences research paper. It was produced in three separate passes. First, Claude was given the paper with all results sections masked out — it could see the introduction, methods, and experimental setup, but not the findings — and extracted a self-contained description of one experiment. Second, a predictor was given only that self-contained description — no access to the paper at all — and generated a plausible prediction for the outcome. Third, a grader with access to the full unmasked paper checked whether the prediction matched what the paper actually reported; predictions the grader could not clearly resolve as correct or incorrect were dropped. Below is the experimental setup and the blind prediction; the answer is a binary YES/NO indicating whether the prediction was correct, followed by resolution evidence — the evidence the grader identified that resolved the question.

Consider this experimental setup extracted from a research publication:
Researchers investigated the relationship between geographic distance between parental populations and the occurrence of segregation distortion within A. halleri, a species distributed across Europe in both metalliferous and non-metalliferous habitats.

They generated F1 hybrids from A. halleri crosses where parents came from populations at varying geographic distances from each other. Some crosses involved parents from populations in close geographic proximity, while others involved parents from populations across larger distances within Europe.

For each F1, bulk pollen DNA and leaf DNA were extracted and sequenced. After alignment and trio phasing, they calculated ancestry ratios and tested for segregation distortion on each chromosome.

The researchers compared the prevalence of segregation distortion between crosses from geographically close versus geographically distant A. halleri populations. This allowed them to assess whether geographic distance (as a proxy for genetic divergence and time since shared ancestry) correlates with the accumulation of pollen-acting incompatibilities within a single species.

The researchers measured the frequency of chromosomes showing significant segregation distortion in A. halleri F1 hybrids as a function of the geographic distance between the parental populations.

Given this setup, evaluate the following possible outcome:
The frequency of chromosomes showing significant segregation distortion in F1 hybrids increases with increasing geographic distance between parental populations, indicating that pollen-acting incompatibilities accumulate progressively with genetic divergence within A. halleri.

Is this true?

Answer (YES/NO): YES